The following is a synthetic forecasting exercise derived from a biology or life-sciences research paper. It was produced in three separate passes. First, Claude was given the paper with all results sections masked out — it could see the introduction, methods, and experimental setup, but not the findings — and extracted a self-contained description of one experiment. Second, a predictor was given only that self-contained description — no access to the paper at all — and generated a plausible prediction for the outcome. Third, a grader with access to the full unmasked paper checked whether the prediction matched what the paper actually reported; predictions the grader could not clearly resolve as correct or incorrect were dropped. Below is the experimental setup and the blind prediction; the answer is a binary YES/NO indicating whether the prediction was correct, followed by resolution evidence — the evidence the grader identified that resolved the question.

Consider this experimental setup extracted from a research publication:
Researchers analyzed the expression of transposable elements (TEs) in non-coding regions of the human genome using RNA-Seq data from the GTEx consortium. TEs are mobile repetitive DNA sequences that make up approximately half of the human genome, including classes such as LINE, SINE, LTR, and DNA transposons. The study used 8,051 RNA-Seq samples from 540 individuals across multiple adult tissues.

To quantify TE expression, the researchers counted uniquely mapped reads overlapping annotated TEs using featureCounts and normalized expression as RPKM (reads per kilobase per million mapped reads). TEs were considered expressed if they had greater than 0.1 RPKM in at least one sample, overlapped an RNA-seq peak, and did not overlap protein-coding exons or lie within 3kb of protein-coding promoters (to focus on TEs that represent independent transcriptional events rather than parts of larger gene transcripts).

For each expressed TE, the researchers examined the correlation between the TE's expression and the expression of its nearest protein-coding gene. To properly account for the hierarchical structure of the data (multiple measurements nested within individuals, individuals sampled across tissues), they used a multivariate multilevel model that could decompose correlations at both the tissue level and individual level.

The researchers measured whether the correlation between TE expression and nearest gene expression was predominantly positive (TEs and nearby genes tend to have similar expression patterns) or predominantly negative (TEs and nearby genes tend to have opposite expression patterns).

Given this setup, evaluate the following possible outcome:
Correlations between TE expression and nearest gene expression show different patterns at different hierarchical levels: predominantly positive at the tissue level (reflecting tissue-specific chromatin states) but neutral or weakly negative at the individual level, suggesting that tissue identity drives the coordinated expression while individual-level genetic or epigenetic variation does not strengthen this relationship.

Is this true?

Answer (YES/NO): NO